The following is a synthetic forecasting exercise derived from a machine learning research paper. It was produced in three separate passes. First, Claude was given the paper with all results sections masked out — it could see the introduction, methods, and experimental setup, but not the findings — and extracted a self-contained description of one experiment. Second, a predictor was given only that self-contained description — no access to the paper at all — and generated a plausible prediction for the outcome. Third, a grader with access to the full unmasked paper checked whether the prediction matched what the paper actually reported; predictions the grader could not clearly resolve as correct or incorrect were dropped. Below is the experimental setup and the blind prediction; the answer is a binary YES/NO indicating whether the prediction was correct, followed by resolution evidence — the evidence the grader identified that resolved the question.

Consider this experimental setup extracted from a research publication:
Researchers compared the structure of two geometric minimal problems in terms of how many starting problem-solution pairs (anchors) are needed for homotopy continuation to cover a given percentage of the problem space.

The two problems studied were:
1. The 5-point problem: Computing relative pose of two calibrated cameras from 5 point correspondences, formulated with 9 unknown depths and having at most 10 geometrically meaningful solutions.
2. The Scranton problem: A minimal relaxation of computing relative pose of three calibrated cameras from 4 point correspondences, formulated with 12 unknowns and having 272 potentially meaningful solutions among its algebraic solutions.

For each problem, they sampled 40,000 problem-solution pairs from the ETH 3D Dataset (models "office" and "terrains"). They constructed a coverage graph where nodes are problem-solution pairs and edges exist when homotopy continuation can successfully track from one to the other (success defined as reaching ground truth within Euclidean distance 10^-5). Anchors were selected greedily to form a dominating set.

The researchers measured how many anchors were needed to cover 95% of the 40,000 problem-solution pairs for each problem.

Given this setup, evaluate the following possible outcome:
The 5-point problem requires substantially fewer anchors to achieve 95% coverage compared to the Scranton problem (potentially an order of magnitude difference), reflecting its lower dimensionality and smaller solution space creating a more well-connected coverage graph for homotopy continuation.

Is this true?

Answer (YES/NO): NO